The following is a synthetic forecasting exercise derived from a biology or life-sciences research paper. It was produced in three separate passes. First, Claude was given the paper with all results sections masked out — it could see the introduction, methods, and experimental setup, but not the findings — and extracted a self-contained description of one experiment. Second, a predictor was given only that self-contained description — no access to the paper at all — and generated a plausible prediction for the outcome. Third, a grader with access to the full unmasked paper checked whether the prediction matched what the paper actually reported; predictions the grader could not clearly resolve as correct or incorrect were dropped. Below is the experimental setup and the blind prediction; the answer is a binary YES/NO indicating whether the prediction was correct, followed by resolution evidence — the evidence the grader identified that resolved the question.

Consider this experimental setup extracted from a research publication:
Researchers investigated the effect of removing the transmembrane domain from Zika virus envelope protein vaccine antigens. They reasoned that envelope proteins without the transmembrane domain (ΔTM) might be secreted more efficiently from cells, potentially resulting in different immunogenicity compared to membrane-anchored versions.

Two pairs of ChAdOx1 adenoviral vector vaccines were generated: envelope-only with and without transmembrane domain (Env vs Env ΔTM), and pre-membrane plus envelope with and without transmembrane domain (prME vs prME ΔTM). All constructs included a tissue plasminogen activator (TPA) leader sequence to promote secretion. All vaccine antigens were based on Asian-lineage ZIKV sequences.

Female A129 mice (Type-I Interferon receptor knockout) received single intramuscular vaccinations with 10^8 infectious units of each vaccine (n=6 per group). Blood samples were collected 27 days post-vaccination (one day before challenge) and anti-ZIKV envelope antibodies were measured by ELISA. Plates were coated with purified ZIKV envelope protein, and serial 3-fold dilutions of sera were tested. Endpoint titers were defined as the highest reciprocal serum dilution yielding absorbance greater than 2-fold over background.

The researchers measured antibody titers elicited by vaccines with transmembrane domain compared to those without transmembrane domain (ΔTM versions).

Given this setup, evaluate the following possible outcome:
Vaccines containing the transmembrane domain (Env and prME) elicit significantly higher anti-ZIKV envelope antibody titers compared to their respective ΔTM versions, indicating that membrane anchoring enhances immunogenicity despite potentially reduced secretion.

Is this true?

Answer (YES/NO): NO